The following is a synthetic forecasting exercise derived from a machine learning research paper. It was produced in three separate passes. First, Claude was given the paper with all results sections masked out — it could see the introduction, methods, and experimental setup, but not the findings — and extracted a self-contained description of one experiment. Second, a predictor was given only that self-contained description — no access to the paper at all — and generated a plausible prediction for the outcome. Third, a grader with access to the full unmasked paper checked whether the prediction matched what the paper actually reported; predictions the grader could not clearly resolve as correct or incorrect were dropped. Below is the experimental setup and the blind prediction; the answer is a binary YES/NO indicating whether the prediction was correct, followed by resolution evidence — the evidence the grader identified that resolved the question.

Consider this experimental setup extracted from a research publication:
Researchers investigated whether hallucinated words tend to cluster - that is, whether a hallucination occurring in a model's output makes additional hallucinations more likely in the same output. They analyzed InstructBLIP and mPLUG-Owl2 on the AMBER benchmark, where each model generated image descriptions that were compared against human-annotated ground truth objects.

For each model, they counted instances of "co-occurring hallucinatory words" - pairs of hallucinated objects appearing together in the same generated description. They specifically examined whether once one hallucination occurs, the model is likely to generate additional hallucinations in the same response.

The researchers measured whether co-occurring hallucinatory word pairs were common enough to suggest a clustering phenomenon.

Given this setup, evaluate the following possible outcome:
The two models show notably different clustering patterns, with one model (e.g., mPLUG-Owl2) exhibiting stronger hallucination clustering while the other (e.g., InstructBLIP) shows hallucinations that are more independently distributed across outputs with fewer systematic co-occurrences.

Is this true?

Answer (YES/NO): NO